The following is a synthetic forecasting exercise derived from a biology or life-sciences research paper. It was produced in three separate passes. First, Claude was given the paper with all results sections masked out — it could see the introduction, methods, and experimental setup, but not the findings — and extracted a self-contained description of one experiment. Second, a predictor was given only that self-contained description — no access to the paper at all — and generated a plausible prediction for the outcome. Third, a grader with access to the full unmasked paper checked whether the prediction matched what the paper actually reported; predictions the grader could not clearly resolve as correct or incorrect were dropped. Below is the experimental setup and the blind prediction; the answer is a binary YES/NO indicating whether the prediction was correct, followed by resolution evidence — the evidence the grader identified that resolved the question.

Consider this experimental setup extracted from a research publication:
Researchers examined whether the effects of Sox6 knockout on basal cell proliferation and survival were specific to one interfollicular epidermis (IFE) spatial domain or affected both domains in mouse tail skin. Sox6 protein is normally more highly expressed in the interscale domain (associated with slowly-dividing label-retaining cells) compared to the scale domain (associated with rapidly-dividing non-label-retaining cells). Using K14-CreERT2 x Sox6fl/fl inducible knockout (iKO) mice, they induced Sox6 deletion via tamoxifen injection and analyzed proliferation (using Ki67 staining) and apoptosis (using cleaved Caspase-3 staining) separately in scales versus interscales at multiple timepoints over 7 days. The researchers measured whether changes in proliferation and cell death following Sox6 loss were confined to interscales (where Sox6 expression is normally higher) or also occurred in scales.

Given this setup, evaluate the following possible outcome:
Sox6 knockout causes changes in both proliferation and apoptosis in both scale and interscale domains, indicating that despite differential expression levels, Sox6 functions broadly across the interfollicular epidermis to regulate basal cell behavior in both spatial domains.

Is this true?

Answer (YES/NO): YES